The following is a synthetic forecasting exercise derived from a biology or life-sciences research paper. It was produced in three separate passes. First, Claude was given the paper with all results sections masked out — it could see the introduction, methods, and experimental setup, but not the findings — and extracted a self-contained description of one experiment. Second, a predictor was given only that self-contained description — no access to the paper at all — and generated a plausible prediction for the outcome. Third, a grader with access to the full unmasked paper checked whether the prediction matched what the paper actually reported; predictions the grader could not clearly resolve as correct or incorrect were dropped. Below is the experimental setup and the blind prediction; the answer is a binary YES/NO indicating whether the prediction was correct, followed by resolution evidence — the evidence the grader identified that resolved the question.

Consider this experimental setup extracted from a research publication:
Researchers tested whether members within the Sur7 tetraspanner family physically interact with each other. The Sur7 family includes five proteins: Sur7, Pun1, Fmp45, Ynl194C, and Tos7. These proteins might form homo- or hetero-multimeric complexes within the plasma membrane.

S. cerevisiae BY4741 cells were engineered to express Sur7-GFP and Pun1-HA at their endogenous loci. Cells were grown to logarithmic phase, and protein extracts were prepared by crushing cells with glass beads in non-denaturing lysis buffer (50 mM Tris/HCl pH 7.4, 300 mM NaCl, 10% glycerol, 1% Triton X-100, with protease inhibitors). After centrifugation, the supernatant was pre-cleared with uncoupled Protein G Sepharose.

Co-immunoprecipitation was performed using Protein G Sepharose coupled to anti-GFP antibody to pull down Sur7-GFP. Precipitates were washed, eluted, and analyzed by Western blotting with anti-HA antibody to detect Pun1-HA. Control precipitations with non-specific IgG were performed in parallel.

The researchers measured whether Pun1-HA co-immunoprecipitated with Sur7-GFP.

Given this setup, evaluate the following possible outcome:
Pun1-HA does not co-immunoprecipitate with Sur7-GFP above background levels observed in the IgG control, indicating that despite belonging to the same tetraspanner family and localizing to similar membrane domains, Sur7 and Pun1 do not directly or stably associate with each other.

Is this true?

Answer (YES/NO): NO